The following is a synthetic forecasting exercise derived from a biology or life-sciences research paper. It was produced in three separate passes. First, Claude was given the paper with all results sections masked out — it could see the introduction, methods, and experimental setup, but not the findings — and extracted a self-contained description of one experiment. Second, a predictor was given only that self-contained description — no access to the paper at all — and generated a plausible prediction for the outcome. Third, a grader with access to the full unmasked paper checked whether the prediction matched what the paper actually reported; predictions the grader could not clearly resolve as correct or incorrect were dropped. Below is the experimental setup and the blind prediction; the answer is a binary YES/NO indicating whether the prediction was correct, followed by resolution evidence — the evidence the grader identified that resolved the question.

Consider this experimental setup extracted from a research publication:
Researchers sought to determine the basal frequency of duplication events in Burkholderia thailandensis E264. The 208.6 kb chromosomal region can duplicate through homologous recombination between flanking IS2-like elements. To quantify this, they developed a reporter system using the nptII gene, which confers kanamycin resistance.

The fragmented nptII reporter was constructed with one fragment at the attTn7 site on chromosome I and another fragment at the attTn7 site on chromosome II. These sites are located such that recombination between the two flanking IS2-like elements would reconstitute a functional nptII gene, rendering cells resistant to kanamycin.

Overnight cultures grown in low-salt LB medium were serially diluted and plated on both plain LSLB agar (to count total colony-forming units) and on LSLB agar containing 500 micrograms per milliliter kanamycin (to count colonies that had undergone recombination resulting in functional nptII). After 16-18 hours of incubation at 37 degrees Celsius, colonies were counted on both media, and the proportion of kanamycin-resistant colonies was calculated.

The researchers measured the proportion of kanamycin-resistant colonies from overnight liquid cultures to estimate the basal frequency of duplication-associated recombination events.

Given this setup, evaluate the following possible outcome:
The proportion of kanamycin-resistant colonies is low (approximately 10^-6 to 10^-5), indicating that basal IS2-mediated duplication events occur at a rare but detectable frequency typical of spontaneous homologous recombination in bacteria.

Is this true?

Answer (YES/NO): NO